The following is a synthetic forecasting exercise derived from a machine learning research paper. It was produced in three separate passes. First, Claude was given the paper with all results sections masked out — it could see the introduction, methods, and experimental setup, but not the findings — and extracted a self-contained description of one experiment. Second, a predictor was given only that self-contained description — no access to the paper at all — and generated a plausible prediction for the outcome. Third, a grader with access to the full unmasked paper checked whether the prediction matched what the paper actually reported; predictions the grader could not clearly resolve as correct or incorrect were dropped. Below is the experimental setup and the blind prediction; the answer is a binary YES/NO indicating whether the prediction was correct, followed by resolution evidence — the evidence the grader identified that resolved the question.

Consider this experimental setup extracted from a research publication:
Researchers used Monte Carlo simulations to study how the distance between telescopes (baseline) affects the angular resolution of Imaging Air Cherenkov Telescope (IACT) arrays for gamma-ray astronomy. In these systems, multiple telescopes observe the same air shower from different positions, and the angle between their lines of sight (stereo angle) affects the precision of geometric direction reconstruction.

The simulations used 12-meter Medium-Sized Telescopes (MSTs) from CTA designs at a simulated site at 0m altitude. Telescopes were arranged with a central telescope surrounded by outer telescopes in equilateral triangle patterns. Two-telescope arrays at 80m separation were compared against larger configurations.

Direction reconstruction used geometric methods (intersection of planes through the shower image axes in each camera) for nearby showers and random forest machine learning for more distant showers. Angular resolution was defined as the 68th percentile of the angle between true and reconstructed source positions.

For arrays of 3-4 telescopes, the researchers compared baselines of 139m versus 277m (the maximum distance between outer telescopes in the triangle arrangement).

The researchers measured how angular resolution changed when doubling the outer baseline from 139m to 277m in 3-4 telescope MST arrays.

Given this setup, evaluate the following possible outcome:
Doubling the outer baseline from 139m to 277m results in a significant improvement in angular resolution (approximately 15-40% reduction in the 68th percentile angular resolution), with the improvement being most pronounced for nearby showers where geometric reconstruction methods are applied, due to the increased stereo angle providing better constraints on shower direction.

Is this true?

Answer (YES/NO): NO